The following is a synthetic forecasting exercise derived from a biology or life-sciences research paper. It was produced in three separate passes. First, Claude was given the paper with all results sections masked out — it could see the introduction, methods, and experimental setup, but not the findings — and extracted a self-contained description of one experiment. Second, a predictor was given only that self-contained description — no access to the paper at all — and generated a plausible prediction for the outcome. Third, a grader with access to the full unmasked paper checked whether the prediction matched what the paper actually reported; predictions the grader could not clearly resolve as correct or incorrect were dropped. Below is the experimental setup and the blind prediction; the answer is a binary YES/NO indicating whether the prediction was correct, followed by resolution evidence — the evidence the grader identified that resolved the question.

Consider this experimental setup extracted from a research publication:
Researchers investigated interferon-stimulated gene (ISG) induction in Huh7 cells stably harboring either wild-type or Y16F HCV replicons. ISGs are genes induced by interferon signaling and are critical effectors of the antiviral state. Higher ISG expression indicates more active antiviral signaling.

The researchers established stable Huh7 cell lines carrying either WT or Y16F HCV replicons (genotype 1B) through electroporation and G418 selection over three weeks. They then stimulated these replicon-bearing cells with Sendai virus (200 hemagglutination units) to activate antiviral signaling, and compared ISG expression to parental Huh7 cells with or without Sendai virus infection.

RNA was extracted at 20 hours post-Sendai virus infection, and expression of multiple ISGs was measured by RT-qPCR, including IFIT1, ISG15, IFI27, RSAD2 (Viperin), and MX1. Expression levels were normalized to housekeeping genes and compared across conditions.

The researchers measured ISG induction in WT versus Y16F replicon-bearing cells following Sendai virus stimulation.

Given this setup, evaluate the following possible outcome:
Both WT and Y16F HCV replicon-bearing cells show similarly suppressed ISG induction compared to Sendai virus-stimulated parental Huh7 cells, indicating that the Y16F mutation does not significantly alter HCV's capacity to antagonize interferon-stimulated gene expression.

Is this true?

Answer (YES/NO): NO